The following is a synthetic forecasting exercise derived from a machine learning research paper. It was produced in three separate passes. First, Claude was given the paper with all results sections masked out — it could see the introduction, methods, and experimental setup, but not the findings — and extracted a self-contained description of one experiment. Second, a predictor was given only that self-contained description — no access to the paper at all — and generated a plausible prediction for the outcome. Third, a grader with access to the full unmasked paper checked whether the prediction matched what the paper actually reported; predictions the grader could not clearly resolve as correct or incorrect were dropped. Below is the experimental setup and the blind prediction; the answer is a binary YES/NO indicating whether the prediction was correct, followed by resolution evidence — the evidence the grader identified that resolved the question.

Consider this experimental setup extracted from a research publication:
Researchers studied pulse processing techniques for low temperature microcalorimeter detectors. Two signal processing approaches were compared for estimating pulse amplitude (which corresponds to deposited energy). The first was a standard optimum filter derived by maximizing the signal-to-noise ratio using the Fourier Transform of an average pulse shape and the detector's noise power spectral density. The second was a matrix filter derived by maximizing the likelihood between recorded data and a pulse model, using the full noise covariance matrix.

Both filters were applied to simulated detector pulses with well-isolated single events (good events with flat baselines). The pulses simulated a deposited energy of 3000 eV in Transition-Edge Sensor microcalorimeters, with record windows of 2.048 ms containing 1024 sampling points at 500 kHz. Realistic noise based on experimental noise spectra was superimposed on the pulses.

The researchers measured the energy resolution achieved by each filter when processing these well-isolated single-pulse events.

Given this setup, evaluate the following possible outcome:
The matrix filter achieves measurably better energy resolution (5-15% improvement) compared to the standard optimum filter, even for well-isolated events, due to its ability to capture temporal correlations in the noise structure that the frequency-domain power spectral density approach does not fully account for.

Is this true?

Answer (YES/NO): NO